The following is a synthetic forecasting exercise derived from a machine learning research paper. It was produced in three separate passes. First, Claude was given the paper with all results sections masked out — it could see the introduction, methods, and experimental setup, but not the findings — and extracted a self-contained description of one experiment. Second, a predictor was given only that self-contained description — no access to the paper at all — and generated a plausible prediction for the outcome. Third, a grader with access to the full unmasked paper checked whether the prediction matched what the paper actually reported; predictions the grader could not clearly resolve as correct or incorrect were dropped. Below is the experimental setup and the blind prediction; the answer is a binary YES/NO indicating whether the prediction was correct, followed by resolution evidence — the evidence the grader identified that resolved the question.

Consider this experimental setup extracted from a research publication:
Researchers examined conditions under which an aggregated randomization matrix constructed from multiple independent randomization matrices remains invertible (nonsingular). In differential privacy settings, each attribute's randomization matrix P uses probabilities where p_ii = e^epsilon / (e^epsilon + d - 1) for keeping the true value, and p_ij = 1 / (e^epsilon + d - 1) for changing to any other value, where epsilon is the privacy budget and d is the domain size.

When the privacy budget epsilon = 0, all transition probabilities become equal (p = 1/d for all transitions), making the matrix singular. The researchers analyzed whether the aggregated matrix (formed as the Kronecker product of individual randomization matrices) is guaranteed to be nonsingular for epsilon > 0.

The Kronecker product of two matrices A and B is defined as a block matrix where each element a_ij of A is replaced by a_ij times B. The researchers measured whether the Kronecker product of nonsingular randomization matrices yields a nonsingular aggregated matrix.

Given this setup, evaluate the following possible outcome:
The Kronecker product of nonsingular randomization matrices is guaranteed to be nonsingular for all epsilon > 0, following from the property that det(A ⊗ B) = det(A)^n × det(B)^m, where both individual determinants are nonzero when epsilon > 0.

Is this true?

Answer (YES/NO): NO